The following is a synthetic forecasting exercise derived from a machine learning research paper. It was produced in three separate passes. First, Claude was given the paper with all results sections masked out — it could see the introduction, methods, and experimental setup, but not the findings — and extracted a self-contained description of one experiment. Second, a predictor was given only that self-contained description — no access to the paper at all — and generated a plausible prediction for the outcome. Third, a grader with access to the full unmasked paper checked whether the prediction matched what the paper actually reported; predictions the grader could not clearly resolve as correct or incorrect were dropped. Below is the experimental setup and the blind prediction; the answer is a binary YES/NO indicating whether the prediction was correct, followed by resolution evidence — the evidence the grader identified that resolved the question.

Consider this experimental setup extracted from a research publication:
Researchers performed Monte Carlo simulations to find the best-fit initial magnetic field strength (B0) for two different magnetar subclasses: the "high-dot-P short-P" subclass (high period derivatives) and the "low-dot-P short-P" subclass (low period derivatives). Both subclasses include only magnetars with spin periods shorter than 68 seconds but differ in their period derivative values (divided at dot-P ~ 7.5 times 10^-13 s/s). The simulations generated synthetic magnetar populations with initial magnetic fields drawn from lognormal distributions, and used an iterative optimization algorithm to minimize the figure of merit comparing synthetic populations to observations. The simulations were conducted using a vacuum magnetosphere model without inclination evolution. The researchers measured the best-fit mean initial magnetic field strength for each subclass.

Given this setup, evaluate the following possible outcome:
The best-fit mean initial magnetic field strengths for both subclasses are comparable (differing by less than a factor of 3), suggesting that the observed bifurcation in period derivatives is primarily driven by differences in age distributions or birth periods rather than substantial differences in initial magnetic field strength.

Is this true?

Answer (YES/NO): NO